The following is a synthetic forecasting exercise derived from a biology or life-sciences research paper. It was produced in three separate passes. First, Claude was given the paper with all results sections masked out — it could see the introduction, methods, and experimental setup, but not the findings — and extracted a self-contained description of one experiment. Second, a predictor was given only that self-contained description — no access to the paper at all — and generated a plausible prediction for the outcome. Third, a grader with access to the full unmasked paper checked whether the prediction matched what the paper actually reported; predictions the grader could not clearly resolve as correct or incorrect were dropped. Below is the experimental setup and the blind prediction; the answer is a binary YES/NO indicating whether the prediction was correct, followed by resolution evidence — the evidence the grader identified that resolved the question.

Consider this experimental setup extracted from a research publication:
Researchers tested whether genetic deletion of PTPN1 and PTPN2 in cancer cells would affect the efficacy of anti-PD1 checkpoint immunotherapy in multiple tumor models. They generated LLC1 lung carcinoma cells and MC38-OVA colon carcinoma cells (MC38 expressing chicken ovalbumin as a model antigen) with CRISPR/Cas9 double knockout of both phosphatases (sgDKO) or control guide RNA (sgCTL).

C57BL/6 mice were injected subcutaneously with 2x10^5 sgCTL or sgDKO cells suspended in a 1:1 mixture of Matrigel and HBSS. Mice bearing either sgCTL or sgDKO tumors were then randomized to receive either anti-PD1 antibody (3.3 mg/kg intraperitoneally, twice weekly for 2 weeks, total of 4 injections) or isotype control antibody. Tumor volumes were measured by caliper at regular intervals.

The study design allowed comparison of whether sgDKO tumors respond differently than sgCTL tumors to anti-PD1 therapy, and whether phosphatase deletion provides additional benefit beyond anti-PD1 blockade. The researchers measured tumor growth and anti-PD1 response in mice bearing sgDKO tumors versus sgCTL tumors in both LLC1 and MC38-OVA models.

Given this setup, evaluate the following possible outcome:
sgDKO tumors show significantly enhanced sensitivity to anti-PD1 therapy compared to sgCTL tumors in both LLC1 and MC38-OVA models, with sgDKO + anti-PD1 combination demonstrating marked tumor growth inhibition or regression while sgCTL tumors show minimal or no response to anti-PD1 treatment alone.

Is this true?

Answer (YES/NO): NO